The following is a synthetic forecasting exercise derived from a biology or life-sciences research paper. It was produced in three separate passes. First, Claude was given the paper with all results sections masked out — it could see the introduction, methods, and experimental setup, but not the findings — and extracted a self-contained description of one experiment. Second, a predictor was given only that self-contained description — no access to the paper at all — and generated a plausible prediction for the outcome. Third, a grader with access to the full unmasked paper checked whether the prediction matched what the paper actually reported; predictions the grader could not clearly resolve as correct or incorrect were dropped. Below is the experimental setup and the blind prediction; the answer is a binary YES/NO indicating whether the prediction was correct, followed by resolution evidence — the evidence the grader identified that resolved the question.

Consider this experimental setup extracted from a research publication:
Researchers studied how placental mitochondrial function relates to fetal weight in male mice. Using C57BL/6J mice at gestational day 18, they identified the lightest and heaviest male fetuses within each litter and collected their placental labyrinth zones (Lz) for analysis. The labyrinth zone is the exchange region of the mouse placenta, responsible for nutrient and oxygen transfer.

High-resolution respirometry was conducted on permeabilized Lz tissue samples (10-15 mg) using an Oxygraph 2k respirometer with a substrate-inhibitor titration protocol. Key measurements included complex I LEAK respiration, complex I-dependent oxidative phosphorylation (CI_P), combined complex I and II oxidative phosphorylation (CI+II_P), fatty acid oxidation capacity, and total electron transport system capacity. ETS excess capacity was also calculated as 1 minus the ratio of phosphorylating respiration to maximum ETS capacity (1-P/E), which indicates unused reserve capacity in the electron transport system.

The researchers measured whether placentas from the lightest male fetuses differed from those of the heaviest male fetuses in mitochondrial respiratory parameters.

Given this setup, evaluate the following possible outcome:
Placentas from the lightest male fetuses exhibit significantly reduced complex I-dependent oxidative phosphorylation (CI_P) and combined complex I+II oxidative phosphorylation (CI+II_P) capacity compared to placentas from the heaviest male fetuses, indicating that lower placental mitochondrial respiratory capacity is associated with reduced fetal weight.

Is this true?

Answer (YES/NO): NO